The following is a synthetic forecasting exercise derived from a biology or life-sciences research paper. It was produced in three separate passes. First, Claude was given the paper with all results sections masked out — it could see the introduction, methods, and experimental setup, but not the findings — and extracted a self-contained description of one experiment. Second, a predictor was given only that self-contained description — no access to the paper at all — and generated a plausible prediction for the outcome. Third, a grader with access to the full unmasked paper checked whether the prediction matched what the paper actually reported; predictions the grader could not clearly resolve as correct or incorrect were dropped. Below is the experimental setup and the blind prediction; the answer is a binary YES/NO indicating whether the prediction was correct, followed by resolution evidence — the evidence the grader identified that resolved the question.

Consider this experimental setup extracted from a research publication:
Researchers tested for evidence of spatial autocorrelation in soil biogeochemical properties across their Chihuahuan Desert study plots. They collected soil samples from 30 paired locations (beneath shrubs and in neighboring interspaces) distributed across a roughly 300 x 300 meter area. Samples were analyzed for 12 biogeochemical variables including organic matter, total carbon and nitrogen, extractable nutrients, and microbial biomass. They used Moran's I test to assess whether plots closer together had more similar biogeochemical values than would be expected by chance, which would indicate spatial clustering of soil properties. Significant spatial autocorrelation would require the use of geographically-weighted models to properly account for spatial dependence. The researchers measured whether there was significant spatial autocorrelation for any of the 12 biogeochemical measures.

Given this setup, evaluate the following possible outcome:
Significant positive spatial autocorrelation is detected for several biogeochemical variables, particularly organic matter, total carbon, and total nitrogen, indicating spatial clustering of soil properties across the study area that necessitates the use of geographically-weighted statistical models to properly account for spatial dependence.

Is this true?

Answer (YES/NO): NO